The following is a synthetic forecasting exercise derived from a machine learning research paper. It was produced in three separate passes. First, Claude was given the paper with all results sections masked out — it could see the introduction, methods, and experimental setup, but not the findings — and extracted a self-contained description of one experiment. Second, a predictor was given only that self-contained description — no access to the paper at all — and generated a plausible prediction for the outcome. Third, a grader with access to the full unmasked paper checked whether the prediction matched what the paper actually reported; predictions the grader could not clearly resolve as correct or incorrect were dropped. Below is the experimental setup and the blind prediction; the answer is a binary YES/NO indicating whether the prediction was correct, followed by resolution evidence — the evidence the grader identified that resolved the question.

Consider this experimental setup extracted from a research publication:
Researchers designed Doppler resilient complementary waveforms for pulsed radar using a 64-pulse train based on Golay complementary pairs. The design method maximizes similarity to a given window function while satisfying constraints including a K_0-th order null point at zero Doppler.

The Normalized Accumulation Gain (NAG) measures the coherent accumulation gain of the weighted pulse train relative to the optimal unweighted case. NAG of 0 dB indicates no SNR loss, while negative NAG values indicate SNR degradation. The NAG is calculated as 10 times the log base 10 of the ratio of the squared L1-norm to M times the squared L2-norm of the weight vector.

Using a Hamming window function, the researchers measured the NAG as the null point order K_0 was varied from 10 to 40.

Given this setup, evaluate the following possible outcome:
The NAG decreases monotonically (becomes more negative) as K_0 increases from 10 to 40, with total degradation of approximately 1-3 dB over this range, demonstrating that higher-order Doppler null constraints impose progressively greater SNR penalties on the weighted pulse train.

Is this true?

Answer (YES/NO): NO